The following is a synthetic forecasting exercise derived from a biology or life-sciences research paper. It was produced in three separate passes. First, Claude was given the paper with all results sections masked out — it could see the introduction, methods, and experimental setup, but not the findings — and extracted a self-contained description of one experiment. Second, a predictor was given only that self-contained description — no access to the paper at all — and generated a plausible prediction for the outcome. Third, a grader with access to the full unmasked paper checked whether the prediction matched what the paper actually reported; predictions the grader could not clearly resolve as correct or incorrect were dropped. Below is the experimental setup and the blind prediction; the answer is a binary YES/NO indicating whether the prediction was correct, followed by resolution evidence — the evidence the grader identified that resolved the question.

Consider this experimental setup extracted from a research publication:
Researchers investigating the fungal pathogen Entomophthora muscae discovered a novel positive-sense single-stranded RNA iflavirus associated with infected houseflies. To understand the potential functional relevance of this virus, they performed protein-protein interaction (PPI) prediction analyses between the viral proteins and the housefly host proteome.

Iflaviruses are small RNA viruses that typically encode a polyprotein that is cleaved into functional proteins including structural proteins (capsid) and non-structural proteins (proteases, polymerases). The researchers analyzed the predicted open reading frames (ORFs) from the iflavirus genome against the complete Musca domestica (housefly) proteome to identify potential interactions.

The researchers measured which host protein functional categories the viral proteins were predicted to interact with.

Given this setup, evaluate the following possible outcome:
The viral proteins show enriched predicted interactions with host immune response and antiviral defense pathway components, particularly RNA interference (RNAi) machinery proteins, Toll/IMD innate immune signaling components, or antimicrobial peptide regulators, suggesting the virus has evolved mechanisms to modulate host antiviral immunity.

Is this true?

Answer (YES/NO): NO